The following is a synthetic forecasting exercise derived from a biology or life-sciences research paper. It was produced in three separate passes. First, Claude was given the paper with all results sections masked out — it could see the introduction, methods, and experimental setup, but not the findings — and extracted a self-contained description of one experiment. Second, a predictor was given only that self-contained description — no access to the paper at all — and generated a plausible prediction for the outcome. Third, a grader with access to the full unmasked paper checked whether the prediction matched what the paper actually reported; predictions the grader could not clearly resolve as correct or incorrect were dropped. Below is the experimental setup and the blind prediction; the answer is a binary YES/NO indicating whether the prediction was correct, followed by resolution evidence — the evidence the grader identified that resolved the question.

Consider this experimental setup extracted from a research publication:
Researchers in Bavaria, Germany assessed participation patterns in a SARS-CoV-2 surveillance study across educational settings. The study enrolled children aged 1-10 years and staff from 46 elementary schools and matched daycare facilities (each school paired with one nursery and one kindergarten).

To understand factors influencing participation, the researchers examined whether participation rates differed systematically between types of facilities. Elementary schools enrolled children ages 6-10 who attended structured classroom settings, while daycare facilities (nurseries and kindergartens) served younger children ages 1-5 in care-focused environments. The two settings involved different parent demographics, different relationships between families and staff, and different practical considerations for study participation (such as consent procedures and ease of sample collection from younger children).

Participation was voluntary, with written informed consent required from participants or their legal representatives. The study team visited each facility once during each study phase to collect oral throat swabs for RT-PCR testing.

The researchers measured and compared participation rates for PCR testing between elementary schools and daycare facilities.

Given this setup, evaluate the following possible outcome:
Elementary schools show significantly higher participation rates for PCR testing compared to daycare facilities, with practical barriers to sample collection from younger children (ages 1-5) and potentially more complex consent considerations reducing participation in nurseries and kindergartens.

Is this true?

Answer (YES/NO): NO